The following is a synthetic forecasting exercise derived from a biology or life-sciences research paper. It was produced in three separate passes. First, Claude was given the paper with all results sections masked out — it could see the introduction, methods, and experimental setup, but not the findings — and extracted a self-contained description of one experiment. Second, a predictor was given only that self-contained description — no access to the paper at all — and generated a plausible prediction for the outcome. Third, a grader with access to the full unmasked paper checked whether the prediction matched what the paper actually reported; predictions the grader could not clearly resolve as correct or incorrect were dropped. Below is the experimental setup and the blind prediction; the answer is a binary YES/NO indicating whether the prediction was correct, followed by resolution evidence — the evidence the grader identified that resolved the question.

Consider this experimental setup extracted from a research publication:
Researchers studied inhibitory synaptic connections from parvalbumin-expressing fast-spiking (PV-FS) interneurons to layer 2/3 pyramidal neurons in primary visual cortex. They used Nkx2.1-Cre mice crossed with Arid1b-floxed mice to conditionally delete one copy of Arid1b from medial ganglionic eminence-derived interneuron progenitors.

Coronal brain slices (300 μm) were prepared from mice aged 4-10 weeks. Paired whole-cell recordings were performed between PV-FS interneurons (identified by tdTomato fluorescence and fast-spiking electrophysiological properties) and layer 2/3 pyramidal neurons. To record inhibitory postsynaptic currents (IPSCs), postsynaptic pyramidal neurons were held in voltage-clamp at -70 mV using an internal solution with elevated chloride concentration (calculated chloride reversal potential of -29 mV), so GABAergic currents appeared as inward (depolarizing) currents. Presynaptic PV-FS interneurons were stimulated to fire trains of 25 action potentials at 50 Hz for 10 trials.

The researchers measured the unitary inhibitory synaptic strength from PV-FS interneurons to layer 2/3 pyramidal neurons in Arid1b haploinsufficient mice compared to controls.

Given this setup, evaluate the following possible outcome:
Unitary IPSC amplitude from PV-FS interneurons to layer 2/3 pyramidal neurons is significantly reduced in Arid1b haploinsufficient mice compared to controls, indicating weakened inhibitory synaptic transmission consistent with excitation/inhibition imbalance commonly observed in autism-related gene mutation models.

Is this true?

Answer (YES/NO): NO